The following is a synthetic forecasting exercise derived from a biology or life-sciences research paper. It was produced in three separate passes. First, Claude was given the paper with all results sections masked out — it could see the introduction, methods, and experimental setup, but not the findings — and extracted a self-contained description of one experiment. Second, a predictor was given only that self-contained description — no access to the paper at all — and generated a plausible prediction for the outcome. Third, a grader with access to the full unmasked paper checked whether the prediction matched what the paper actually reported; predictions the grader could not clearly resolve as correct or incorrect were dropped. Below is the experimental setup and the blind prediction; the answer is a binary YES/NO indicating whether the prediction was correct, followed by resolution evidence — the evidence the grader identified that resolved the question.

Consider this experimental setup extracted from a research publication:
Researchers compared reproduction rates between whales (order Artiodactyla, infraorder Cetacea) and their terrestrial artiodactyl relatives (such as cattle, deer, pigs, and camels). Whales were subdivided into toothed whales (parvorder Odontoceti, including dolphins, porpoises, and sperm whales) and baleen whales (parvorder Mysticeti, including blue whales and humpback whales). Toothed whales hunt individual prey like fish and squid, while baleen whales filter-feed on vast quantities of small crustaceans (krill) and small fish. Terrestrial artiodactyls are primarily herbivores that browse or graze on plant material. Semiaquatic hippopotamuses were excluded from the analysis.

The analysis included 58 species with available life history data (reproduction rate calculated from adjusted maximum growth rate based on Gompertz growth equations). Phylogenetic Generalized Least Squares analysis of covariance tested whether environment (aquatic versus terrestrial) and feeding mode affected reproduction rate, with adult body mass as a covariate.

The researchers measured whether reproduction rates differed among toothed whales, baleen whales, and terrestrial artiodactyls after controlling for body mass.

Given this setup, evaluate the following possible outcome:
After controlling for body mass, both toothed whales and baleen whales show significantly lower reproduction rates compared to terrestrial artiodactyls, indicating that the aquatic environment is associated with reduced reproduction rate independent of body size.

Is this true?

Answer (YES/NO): NO